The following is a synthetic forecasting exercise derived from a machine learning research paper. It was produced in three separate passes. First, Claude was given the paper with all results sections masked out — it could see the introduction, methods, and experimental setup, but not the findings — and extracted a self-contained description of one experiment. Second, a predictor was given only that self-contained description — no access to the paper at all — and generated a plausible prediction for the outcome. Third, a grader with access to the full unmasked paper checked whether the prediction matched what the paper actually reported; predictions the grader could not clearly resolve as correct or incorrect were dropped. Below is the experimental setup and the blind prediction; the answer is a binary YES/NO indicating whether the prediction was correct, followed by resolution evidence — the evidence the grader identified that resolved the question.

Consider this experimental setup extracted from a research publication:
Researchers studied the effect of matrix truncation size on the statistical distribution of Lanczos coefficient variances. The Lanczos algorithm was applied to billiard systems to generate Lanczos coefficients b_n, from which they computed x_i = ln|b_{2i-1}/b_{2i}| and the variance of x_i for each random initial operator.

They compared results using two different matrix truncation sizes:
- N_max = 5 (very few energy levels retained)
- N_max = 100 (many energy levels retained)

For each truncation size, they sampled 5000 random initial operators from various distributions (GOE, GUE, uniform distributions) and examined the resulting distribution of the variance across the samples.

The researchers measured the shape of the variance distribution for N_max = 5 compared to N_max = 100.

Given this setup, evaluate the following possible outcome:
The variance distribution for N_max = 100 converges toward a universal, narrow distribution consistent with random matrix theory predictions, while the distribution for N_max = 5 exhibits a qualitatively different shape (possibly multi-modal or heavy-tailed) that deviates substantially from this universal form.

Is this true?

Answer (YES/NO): NO